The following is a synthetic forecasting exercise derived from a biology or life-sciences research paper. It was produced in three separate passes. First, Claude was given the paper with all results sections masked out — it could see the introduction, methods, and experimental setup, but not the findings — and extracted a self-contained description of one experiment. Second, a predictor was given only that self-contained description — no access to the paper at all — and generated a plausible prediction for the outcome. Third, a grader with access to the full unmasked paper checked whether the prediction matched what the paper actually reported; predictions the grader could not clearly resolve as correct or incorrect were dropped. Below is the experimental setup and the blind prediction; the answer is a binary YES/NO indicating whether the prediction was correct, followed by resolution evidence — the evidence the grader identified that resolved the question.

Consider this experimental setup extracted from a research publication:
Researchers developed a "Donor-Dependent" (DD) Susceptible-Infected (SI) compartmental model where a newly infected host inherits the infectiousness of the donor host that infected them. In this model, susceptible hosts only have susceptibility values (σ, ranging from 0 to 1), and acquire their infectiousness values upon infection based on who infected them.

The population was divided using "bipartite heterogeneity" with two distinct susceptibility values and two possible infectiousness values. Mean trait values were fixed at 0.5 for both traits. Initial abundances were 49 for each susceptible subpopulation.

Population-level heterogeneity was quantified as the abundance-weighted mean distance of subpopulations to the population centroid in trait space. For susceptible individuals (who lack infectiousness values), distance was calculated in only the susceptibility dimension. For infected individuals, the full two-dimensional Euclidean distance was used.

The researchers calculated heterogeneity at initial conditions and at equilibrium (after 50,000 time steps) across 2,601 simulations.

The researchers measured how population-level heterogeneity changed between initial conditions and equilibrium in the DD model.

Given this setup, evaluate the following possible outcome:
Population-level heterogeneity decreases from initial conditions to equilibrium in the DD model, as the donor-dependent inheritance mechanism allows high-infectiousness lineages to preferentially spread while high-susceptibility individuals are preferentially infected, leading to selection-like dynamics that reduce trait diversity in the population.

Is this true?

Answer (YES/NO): NO